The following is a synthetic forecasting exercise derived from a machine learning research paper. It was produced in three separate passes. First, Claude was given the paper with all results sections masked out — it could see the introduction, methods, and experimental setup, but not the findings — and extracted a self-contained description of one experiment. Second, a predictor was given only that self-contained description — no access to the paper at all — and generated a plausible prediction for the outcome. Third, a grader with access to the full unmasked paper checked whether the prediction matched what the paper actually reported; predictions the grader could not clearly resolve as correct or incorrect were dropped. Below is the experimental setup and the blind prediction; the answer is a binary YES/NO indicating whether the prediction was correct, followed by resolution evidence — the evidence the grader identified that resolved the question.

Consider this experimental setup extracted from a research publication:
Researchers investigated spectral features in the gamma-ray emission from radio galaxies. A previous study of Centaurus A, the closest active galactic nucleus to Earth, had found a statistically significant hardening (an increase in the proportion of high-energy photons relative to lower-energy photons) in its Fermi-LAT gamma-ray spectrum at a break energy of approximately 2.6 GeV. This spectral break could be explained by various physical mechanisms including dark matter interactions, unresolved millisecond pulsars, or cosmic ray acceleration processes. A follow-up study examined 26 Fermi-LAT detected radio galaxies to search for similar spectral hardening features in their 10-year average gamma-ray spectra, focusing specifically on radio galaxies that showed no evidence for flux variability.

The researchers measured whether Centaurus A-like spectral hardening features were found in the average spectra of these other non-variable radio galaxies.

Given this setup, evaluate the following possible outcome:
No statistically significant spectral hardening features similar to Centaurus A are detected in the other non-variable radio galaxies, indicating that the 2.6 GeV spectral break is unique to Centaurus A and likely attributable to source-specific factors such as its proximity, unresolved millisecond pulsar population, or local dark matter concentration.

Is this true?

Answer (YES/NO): YES